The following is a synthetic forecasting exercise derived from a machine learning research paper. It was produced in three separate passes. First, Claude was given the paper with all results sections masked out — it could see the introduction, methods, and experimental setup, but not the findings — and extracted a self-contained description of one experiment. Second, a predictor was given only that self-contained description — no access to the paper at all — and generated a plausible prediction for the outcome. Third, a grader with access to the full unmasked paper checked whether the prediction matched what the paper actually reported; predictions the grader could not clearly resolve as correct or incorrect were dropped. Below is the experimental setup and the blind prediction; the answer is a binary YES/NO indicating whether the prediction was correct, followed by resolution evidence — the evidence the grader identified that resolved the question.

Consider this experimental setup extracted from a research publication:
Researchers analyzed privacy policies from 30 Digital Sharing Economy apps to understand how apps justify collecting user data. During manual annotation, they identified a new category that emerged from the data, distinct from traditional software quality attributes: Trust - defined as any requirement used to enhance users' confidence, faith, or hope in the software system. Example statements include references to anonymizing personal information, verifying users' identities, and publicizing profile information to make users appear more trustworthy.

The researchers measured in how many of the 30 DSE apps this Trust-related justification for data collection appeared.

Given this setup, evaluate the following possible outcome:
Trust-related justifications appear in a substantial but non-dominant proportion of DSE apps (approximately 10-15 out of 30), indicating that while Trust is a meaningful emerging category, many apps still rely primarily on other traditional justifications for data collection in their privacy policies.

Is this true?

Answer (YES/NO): YES